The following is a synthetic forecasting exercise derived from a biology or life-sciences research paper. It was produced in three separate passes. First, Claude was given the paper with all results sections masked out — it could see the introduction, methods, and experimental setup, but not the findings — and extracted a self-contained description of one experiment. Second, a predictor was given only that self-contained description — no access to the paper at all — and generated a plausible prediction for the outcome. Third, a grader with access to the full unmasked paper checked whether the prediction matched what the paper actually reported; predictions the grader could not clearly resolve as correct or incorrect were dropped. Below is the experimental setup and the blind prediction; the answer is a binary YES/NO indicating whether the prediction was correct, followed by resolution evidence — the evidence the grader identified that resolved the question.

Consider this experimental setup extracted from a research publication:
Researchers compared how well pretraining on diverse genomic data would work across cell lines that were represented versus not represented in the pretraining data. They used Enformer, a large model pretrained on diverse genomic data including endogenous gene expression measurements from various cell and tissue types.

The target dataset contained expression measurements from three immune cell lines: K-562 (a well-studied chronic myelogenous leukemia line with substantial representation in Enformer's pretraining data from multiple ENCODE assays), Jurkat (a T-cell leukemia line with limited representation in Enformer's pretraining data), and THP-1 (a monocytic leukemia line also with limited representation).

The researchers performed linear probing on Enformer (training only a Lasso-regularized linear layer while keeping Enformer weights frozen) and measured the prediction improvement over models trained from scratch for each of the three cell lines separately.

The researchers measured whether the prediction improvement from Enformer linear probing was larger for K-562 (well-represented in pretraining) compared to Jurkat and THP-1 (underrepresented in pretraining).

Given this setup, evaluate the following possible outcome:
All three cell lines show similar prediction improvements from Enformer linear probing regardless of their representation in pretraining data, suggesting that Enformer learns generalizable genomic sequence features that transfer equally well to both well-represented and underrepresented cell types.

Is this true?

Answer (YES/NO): YES